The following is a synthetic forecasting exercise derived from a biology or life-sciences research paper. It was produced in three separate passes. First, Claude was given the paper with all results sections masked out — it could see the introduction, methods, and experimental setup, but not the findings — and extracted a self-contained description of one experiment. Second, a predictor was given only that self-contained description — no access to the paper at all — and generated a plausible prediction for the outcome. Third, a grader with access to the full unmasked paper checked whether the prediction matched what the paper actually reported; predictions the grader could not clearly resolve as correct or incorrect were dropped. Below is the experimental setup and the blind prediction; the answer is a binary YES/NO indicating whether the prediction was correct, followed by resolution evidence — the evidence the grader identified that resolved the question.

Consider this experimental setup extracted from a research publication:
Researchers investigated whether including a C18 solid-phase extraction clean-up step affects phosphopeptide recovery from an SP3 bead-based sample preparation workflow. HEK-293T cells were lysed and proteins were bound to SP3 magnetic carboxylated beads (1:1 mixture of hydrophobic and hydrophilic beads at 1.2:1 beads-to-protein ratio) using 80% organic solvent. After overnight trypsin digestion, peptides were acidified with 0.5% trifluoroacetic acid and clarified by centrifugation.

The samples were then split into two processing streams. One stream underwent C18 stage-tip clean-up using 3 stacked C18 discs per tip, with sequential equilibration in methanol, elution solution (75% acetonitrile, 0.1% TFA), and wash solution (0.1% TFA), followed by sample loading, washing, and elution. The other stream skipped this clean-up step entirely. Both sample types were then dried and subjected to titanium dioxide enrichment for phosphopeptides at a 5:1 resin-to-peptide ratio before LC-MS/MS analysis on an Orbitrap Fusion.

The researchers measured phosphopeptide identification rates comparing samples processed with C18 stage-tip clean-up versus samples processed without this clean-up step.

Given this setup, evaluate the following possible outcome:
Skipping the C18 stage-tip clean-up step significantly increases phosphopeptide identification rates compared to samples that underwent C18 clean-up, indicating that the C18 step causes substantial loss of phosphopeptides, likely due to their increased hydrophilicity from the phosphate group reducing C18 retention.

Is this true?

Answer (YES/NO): YES